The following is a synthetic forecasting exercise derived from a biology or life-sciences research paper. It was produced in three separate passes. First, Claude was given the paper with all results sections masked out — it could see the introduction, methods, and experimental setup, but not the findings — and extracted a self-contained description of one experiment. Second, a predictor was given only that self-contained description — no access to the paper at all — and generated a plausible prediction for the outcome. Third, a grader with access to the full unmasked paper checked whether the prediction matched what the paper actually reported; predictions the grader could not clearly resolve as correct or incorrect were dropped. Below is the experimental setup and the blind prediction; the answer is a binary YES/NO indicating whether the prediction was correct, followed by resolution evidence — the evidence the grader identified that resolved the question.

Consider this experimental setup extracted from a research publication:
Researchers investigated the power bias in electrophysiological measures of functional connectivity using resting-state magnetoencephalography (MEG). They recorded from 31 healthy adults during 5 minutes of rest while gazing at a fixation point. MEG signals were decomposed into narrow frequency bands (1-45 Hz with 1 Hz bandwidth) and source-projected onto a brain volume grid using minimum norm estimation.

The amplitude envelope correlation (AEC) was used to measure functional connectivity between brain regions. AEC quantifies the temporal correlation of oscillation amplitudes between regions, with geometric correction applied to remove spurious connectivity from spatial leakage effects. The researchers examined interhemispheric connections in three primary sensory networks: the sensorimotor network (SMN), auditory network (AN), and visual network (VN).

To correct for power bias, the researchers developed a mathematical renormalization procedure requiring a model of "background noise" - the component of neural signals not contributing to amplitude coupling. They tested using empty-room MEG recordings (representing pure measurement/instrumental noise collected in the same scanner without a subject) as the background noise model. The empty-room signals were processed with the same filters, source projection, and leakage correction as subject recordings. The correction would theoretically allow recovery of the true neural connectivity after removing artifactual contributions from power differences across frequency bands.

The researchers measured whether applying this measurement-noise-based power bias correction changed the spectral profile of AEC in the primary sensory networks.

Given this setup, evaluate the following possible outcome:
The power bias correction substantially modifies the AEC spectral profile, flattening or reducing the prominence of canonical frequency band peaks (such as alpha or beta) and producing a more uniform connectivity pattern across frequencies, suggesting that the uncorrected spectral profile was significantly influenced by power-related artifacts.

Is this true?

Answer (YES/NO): NO